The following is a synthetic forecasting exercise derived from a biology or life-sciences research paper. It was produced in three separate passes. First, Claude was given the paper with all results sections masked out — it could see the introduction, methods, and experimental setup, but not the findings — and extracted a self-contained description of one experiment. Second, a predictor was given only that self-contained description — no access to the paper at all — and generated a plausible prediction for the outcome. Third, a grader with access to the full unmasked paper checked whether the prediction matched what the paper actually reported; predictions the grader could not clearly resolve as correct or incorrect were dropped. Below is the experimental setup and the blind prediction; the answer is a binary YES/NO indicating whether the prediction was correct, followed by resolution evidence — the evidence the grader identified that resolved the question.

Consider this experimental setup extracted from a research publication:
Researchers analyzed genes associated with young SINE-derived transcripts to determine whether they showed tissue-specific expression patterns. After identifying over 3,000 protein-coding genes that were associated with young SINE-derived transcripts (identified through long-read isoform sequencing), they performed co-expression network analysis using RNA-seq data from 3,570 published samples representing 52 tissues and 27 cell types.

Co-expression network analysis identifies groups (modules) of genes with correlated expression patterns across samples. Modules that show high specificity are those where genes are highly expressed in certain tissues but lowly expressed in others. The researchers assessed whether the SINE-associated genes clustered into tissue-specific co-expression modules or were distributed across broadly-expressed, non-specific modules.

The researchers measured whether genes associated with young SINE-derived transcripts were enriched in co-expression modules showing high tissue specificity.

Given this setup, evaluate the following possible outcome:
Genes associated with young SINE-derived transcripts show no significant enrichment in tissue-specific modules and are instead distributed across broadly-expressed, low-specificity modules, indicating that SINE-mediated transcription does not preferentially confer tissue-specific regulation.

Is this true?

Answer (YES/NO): NO